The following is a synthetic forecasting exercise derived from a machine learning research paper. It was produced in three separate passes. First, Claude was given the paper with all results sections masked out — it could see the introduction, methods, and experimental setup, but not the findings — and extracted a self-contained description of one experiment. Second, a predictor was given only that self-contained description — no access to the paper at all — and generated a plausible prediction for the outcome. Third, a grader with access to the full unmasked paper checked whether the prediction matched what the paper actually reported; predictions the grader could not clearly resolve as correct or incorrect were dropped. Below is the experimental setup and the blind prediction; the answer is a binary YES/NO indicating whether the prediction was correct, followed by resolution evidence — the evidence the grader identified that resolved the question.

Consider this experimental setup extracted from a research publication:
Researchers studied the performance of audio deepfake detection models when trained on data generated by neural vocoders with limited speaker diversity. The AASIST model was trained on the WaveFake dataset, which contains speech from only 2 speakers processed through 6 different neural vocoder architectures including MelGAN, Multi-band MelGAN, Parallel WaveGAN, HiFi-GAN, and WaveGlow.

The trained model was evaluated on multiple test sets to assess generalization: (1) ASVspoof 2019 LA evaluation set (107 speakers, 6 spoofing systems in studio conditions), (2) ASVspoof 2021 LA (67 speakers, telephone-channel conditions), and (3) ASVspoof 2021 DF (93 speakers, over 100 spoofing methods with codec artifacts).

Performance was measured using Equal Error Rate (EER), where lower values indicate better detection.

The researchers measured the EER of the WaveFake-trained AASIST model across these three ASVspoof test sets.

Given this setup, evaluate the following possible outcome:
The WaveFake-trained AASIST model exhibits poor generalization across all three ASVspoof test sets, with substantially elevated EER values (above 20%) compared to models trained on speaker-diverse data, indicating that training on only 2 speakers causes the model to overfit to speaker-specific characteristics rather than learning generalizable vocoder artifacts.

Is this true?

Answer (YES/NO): YES